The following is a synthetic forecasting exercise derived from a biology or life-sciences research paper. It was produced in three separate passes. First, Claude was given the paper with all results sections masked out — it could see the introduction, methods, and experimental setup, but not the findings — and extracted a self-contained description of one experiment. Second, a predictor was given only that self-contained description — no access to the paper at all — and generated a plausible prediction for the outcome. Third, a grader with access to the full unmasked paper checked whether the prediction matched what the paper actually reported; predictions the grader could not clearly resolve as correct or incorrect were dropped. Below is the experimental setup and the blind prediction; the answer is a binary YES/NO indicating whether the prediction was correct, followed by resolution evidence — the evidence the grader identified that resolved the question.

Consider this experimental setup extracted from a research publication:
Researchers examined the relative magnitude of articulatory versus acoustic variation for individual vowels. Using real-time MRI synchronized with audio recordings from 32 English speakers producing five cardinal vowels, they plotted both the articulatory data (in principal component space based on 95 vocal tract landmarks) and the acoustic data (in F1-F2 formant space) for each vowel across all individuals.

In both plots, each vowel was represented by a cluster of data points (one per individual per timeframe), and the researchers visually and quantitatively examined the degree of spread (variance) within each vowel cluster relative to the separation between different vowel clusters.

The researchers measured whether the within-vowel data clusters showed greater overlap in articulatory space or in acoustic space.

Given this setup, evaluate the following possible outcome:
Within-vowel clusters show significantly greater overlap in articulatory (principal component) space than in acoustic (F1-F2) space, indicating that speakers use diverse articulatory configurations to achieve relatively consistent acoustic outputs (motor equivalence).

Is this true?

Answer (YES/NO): YES